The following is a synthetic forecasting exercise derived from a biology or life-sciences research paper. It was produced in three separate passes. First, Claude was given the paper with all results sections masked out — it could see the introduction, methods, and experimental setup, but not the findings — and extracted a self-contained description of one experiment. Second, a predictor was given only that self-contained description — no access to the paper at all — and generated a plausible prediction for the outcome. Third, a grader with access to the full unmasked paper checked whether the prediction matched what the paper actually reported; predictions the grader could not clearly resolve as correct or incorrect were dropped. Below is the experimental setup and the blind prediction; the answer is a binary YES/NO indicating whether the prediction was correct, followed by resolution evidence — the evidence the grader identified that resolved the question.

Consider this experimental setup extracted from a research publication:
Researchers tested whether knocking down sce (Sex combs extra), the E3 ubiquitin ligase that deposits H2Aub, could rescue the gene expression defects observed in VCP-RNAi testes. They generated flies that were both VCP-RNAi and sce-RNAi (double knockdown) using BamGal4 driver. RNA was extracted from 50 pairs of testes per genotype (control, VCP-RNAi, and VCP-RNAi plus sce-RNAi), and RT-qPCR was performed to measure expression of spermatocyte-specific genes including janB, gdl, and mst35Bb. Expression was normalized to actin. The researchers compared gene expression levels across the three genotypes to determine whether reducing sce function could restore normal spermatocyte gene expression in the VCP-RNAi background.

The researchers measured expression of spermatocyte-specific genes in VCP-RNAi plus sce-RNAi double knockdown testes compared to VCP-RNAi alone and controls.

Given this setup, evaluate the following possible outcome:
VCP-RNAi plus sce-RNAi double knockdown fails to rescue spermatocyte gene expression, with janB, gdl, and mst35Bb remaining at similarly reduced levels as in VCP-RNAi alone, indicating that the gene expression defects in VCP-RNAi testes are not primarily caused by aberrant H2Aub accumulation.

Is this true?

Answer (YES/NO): NO